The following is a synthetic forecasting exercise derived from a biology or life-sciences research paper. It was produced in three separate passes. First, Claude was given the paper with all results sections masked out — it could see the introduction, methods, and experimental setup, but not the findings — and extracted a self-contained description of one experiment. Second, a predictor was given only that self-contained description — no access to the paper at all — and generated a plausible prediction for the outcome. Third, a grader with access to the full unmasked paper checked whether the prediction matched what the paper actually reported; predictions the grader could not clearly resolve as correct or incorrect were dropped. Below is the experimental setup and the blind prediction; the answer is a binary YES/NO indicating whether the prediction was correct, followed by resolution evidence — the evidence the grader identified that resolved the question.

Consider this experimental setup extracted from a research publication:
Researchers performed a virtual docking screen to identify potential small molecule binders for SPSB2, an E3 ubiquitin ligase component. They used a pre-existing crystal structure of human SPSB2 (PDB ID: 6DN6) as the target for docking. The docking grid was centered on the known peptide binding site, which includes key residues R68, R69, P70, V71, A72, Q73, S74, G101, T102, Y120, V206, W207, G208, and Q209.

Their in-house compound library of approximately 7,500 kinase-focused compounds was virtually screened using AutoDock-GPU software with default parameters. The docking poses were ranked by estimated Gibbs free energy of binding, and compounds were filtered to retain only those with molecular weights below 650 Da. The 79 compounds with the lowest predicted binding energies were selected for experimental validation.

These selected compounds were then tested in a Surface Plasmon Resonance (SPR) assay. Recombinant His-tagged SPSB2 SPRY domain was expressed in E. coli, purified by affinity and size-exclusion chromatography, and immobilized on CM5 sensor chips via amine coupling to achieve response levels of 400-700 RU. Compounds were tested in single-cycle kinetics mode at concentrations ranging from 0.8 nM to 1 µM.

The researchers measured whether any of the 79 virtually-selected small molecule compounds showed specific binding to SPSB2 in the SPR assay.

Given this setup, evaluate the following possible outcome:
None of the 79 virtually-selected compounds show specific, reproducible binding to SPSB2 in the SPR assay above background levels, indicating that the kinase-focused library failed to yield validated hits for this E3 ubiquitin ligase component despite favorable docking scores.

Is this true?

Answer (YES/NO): YES